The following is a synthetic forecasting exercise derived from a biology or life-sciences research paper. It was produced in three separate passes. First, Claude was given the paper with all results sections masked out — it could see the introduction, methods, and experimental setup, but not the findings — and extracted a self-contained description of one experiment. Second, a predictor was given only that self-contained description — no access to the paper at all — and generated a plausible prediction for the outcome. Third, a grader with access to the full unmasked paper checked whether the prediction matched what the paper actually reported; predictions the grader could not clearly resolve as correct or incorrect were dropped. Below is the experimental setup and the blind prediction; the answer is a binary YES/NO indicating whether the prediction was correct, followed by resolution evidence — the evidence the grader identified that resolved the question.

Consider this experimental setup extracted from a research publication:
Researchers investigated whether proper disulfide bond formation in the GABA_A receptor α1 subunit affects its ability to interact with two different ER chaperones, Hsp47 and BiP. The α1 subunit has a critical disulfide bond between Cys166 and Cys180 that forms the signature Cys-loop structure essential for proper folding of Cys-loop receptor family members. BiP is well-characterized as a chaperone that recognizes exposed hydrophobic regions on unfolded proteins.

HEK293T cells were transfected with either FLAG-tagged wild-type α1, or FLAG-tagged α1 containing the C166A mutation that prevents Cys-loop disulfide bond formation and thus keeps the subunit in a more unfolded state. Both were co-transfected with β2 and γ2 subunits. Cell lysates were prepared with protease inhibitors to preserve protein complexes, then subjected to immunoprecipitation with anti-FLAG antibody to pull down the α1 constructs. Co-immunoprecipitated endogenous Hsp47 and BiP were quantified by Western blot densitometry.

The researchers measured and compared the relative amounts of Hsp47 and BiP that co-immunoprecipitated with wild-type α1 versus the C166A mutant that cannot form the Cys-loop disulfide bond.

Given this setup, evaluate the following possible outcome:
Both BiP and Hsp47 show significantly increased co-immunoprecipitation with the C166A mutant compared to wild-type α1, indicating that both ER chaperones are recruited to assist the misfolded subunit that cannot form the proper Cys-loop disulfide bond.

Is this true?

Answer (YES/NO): NO